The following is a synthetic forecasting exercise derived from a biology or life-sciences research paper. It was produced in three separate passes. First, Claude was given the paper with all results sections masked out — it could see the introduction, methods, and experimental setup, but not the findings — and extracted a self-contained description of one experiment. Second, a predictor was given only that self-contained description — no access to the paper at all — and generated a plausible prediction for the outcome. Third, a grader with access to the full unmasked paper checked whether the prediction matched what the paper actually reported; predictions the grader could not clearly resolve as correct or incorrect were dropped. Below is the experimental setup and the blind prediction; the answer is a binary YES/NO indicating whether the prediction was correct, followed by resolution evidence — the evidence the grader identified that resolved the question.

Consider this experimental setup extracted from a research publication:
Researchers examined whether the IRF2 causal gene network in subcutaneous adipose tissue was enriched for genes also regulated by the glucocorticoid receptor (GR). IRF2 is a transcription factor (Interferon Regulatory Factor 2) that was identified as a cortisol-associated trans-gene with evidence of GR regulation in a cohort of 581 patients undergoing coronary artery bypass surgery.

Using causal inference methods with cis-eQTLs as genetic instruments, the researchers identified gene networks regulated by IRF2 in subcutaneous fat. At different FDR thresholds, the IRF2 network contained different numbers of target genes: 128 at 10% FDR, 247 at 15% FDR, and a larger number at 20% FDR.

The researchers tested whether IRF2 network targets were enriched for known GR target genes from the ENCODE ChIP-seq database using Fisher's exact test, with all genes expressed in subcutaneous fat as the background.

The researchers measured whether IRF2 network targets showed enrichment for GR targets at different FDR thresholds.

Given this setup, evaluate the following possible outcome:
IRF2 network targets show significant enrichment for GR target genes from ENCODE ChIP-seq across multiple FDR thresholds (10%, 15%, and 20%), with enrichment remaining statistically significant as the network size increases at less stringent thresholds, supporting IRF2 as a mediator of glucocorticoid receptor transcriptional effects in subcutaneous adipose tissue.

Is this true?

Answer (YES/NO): NO